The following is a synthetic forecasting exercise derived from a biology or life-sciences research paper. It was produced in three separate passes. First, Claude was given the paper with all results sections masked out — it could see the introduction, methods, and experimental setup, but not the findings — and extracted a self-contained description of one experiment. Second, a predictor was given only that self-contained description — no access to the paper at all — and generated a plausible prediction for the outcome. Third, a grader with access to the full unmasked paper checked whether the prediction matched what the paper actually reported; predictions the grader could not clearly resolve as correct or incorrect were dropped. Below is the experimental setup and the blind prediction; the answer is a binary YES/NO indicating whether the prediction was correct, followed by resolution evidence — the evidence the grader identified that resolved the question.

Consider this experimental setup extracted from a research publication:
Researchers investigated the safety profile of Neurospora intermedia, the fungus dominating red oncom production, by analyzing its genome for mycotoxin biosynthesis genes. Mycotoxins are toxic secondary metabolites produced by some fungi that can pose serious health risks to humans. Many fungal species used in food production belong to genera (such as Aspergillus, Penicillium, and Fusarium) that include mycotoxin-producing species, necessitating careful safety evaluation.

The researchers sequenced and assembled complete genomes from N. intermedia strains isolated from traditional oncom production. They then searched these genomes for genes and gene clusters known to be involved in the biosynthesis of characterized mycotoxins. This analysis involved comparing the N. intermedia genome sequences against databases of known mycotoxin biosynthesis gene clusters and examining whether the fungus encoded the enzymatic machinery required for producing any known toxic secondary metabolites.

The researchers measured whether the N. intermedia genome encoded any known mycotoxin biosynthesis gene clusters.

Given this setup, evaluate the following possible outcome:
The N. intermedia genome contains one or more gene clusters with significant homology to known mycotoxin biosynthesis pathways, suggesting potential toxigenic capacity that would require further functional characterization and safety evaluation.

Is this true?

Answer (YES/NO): NO